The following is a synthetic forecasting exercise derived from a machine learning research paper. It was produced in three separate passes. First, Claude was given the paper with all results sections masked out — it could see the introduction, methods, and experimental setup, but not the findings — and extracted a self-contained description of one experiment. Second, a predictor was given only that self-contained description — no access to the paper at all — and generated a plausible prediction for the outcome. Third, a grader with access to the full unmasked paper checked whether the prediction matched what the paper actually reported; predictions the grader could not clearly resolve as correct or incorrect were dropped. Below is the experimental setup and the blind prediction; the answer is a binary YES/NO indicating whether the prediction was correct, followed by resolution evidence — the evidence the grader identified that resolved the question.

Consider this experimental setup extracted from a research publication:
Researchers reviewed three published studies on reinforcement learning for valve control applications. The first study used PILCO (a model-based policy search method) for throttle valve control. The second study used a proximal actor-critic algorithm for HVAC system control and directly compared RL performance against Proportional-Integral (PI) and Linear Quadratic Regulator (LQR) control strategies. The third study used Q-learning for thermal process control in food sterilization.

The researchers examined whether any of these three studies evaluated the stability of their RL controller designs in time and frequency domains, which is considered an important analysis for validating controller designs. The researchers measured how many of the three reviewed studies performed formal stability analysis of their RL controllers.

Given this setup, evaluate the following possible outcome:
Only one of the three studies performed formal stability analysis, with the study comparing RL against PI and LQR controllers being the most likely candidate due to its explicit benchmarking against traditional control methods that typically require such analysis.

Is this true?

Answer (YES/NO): NO